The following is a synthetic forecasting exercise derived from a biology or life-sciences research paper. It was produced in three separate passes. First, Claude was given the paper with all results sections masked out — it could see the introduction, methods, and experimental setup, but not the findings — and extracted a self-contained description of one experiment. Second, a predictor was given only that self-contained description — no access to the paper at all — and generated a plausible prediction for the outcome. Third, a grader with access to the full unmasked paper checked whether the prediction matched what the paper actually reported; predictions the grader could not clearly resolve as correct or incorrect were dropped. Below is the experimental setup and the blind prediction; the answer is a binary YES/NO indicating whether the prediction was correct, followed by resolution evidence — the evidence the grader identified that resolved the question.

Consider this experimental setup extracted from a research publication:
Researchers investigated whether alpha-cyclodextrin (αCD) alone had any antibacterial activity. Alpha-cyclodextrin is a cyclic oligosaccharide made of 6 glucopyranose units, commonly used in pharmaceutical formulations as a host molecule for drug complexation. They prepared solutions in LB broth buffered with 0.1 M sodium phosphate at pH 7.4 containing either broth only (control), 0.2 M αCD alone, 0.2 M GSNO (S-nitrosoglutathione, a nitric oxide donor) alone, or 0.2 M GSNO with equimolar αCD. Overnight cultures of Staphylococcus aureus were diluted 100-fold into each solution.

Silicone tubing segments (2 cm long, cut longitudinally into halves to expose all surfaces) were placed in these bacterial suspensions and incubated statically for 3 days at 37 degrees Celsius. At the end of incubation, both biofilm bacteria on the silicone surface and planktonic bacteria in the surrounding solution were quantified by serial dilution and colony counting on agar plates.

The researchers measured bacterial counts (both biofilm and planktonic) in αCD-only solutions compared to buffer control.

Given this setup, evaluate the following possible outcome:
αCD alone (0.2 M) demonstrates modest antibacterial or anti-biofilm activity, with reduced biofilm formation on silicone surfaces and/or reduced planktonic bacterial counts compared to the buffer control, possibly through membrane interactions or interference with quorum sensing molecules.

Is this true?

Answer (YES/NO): NO